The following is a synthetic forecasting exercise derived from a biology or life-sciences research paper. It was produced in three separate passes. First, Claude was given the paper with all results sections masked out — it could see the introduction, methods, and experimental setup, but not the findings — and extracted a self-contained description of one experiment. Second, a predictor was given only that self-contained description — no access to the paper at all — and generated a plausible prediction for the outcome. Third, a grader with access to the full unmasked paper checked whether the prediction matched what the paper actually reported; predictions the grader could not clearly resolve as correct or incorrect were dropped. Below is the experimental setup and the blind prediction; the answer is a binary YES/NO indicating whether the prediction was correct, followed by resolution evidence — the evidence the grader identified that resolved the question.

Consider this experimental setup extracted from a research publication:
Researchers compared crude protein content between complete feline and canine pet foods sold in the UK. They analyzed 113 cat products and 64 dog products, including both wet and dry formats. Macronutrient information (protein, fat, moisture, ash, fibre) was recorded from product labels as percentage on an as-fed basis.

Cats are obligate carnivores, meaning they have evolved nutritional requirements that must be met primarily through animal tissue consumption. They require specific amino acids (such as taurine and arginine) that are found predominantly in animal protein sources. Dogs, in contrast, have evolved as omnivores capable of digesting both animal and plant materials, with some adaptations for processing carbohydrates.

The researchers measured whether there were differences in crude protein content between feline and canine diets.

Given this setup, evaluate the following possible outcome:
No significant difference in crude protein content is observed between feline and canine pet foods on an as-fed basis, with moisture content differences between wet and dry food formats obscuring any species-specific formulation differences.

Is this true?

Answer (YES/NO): NO